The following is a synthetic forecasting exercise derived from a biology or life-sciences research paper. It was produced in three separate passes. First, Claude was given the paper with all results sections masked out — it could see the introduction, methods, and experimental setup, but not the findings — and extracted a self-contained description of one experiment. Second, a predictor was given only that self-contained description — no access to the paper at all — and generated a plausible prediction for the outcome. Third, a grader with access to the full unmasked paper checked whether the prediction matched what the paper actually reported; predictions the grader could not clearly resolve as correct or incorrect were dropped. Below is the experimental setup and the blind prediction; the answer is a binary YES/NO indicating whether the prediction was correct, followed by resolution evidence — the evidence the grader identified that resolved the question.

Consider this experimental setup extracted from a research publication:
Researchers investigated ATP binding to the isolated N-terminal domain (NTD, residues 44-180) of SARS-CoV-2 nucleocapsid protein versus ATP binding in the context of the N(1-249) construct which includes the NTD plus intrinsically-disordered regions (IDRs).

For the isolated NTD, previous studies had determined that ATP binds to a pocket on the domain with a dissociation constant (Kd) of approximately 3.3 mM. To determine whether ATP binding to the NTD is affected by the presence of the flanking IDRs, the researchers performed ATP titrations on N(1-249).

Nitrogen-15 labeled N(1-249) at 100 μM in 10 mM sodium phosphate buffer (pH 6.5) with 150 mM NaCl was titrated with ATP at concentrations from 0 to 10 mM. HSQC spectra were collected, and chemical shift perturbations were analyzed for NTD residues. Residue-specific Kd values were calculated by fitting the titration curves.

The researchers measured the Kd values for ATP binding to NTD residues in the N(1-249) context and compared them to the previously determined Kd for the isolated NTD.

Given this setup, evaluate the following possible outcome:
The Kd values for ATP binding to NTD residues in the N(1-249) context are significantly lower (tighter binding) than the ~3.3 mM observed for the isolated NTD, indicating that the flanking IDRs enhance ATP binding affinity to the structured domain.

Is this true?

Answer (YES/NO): NO